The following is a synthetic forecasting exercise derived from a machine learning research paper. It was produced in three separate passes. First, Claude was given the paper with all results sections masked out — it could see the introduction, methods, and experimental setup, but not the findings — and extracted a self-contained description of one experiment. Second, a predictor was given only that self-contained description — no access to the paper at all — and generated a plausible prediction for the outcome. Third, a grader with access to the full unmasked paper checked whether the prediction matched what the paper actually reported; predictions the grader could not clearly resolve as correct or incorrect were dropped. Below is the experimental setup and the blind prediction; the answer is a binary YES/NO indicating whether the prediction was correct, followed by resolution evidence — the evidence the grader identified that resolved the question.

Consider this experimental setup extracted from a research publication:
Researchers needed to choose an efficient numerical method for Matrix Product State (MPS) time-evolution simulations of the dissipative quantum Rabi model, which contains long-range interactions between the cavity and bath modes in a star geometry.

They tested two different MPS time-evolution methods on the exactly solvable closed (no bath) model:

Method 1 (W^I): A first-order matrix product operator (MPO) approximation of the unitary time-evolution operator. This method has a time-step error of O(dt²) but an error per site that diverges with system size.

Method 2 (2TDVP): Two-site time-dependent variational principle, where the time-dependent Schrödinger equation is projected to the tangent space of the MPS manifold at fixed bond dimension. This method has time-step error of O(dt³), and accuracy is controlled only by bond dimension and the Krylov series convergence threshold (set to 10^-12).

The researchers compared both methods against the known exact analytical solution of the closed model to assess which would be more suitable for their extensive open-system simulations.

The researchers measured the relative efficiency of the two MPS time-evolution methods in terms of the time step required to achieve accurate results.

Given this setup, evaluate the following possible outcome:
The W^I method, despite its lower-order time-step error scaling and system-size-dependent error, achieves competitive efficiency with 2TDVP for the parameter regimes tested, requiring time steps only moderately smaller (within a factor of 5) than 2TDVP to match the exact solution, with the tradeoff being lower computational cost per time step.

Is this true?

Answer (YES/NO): NO